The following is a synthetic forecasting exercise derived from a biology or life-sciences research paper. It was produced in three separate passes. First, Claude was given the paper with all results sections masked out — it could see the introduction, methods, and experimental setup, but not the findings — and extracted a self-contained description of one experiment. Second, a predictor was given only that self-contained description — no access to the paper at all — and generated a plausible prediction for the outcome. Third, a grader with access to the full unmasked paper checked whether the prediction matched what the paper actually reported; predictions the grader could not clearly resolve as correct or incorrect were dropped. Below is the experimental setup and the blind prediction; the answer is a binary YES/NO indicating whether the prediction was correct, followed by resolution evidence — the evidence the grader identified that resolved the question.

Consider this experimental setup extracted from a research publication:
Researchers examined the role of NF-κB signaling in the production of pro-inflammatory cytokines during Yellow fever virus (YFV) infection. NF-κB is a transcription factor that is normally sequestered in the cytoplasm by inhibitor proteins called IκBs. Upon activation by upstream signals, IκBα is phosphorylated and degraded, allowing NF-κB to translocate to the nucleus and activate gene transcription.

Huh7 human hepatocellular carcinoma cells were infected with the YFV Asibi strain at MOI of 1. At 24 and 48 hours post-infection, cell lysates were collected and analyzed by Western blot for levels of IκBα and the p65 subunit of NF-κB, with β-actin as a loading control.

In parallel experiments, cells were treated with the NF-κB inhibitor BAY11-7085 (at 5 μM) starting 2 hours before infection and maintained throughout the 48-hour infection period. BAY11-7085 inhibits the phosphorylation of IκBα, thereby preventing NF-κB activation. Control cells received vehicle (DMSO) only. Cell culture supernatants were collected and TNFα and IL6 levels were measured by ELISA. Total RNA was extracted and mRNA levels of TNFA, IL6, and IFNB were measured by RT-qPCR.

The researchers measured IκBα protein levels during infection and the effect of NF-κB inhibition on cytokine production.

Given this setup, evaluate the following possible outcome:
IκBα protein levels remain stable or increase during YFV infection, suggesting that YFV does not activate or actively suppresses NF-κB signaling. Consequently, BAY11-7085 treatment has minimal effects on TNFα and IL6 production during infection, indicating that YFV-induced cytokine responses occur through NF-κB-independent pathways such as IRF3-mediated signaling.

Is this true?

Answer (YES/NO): NO